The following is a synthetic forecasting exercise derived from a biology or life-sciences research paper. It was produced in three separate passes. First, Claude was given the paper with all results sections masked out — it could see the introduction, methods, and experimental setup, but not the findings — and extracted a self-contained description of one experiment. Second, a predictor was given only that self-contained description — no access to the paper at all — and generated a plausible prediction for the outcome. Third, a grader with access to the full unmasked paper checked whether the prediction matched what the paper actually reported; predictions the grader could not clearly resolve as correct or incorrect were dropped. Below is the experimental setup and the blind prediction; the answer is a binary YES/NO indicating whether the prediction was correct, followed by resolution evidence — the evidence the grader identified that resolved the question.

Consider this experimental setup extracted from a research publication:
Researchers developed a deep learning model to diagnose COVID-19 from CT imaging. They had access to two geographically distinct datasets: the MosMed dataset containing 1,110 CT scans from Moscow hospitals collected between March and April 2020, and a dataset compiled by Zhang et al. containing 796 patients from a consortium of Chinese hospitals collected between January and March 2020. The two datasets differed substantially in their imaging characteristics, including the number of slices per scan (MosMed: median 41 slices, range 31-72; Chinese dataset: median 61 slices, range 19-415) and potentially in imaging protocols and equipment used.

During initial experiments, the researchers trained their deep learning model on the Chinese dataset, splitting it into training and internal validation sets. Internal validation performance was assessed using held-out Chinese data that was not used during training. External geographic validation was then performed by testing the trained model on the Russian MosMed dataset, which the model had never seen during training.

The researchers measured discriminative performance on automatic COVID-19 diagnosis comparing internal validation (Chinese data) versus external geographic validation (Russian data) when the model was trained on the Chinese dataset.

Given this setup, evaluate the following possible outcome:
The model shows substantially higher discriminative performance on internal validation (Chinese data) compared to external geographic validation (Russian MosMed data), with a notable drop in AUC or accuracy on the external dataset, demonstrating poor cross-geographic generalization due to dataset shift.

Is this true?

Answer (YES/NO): YES